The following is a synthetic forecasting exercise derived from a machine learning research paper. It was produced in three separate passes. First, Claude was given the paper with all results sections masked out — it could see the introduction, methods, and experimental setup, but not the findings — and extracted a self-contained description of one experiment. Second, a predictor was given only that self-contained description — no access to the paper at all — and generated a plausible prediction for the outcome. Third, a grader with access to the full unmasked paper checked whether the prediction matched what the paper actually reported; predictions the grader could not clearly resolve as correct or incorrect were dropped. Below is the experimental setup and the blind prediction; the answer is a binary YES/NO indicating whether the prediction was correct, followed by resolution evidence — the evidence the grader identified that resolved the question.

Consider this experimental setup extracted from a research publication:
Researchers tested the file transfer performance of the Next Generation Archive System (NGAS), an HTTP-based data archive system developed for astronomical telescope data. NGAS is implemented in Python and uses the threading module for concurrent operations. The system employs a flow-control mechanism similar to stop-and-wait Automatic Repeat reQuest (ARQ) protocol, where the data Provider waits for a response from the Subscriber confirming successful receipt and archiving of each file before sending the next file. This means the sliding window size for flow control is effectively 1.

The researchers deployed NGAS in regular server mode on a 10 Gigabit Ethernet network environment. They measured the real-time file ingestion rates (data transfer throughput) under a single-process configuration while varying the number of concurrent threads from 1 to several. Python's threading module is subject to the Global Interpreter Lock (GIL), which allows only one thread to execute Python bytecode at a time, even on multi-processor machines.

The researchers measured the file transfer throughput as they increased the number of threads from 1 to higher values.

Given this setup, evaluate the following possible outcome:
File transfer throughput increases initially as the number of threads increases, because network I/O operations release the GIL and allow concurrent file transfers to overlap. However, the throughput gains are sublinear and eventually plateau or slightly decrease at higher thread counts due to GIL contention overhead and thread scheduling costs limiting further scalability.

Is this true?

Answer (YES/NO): NO